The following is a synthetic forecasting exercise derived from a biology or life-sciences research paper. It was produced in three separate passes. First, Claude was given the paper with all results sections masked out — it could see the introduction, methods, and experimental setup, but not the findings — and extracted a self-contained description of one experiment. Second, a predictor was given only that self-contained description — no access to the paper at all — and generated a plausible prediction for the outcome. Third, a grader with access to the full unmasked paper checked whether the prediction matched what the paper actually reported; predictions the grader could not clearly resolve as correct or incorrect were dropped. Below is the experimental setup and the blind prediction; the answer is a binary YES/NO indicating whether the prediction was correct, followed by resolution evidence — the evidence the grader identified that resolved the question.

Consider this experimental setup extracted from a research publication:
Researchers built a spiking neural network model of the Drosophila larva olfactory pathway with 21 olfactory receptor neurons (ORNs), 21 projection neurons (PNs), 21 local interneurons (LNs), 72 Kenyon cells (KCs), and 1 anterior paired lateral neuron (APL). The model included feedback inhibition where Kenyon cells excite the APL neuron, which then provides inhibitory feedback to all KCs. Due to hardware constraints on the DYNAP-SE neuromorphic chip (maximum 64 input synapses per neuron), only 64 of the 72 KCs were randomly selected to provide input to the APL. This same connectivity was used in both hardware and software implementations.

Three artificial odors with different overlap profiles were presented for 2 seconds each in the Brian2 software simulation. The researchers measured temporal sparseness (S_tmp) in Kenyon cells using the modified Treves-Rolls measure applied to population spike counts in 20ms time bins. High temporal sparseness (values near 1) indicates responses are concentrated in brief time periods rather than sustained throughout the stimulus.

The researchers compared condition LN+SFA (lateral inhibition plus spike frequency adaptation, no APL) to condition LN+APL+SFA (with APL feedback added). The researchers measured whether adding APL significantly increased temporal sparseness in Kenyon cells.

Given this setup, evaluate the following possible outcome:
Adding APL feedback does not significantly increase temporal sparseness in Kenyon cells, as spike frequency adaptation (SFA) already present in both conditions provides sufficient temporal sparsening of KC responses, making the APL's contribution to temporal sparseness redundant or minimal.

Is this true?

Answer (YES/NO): NO